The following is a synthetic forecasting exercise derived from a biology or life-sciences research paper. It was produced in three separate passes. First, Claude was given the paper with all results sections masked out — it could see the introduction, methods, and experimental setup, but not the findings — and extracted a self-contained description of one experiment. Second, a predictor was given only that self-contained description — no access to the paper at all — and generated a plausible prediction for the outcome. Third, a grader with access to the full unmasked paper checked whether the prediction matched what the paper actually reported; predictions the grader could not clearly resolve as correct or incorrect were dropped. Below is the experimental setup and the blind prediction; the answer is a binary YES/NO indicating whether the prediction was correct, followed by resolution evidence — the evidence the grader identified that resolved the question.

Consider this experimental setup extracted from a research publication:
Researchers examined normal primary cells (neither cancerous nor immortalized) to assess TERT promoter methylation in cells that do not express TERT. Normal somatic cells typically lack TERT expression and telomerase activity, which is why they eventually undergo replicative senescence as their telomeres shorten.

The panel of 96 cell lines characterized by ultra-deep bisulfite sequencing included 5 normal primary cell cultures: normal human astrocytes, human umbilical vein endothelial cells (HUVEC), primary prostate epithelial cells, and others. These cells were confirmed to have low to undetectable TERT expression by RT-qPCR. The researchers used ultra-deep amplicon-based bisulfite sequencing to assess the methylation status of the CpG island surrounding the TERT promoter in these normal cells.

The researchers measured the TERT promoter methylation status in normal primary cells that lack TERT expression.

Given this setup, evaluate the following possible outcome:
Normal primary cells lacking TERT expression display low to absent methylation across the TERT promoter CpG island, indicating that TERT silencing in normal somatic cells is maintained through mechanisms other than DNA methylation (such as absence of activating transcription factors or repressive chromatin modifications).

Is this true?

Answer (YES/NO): YES